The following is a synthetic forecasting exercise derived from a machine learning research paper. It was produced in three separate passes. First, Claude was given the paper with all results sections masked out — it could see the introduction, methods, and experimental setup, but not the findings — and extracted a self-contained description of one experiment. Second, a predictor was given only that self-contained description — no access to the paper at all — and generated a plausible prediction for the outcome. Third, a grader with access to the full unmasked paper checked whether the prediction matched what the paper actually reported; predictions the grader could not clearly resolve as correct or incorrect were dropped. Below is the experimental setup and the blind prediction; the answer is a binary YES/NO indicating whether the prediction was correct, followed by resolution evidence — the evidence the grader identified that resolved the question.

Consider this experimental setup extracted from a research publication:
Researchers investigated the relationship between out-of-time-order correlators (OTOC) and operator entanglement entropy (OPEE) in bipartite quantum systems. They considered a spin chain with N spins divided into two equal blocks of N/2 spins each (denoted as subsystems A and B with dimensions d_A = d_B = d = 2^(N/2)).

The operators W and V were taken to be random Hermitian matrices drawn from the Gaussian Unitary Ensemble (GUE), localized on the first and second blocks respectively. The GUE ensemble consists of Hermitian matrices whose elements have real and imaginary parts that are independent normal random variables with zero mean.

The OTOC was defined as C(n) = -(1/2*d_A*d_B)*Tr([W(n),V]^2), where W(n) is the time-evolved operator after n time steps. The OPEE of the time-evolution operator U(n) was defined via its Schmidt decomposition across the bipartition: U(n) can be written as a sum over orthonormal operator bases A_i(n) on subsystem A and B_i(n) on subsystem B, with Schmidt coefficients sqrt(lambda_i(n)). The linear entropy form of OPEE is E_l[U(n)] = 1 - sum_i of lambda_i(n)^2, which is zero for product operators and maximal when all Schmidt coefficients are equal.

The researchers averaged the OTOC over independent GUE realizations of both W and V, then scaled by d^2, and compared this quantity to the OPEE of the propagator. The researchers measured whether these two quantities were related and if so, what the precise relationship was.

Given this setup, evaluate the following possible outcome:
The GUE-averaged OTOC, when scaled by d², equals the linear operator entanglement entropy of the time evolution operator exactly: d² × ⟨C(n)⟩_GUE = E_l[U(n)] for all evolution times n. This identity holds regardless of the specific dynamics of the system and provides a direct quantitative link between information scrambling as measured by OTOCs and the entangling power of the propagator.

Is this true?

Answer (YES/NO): NO